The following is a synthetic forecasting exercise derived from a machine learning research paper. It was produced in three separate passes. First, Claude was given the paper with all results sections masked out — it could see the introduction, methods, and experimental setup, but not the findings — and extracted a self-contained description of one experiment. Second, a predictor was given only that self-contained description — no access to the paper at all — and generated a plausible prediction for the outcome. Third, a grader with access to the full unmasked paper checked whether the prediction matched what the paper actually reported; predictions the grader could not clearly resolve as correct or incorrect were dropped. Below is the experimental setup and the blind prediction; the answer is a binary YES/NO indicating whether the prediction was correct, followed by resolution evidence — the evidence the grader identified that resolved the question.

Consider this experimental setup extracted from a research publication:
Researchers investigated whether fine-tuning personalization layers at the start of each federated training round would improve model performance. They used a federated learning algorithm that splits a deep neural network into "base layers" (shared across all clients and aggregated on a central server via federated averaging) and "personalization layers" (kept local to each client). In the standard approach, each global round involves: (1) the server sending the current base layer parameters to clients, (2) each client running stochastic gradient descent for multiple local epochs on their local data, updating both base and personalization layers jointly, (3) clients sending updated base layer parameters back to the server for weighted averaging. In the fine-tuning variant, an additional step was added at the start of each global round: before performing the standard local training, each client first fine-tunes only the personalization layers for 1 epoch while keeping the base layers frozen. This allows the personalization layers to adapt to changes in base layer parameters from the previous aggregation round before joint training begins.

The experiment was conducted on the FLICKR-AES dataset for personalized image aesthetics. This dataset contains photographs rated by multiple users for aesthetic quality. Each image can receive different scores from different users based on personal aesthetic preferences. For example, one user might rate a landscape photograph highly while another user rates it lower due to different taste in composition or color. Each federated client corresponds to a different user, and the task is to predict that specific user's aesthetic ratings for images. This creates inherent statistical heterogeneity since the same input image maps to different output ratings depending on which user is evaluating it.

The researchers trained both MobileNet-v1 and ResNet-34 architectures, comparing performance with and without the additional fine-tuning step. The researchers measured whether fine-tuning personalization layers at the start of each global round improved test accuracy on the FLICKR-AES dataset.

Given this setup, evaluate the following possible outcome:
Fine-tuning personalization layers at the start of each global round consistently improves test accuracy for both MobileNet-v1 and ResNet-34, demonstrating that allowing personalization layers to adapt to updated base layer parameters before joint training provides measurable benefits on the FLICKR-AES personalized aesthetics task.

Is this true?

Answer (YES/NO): NO